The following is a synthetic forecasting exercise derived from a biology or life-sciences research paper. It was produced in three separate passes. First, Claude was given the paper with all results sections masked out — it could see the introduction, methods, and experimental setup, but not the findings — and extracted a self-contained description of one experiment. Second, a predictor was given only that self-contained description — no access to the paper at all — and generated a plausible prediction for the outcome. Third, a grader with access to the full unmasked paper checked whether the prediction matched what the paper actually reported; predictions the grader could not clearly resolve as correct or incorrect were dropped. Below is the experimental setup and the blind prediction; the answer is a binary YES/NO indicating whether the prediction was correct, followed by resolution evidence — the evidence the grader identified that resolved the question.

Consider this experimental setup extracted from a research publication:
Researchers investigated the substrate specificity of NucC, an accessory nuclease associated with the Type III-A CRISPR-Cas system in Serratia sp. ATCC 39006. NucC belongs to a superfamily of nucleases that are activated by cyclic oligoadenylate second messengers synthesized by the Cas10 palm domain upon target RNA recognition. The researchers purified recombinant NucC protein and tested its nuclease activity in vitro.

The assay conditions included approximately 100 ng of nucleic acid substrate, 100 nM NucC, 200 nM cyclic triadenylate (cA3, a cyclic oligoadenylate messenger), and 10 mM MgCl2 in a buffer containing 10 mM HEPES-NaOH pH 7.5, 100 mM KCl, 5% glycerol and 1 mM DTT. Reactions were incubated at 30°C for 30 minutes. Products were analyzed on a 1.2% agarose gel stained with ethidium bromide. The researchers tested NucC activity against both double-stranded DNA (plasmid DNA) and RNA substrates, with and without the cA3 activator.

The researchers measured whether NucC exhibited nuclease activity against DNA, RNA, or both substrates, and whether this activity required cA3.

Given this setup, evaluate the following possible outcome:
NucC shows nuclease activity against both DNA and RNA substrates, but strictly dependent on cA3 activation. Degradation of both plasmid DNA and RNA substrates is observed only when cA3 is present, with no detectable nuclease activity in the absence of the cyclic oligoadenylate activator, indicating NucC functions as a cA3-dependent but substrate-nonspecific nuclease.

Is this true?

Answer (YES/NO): NO